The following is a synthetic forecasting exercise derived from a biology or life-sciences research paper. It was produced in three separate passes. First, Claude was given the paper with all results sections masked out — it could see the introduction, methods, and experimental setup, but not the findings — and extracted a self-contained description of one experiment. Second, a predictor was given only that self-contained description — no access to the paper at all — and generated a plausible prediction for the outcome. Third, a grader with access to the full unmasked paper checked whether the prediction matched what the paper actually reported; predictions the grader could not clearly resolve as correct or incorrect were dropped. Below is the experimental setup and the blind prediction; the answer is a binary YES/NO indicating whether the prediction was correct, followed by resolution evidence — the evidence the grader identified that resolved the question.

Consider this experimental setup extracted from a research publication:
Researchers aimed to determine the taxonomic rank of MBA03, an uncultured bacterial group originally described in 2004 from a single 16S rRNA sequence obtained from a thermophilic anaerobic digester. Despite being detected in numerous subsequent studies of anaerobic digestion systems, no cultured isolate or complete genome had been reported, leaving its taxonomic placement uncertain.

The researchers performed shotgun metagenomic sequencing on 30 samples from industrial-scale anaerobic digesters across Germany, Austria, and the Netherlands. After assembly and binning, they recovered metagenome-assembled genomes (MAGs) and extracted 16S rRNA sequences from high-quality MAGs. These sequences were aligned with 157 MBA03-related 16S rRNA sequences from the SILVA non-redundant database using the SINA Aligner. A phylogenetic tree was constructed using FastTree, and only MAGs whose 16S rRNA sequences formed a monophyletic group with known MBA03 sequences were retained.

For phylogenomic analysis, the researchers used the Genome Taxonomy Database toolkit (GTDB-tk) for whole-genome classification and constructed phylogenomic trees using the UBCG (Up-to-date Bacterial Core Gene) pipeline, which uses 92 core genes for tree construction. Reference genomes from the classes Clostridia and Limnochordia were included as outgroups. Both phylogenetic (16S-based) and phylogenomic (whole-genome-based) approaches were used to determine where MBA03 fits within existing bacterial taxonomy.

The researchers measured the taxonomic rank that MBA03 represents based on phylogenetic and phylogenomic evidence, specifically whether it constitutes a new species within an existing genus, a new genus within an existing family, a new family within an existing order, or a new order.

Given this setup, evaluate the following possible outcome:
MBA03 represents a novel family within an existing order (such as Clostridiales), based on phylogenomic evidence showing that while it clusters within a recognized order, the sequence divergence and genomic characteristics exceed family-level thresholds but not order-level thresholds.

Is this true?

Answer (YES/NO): NO